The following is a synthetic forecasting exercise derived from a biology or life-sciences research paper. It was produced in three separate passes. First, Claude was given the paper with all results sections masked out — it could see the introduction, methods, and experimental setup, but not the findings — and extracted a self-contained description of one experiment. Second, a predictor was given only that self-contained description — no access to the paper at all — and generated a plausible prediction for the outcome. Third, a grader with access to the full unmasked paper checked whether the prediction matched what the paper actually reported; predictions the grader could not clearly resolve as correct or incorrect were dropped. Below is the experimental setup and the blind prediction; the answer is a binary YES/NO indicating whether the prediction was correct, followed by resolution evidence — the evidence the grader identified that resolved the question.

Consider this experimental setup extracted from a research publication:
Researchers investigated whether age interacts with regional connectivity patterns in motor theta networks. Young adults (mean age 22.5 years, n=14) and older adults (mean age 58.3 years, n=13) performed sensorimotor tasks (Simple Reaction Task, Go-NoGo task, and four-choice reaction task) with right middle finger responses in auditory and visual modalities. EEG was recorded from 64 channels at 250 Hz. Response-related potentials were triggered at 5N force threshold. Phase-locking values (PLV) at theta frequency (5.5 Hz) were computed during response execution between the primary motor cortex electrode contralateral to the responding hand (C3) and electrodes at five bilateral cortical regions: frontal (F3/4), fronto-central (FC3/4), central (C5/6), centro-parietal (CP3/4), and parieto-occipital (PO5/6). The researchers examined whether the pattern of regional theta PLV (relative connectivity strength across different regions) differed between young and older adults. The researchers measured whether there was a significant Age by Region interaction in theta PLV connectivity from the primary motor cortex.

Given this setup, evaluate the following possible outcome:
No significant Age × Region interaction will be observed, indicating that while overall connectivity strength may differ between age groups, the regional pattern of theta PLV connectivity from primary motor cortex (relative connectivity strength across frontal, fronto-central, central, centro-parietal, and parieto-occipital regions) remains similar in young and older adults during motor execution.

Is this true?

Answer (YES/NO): NO